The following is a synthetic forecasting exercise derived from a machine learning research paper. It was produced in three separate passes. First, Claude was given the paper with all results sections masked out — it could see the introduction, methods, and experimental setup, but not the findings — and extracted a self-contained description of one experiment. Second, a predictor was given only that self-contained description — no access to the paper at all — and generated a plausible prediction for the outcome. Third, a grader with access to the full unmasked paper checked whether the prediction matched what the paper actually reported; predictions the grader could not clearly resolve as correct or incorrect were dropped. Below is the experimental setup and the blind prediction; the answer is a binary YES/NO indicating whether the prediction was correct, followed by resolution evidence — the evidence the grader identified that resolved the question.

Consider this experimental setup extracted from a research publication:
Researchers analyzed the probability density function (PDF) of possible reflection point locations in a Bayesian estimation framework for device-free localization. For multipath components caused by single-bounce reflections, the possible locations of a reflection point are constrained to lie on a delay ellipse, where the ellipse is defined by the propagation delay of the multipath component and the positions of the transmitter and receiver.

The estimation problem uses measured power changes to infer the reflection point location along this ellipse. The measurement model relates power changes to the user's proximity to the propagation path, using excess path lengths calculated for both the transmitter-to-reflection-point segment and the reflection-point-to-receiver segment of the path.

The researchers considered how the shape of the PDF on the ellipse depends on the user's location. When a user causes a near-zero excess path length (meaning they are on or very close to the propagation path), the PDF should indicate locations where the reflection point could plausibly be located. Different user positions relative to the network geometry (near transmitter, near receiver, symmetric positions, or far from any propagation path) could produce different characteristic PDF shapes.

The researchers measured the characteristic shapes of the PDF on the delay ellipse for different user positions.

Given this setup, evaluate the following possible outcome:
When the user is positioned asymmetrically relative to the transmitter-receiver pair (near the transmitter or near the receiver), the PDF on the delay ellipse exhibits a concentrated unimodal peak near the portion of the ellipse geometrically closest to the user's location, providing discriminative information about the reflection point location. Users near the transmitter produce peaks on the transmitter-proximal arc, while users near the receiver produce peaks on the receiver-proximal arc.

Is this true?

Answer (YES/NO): NO